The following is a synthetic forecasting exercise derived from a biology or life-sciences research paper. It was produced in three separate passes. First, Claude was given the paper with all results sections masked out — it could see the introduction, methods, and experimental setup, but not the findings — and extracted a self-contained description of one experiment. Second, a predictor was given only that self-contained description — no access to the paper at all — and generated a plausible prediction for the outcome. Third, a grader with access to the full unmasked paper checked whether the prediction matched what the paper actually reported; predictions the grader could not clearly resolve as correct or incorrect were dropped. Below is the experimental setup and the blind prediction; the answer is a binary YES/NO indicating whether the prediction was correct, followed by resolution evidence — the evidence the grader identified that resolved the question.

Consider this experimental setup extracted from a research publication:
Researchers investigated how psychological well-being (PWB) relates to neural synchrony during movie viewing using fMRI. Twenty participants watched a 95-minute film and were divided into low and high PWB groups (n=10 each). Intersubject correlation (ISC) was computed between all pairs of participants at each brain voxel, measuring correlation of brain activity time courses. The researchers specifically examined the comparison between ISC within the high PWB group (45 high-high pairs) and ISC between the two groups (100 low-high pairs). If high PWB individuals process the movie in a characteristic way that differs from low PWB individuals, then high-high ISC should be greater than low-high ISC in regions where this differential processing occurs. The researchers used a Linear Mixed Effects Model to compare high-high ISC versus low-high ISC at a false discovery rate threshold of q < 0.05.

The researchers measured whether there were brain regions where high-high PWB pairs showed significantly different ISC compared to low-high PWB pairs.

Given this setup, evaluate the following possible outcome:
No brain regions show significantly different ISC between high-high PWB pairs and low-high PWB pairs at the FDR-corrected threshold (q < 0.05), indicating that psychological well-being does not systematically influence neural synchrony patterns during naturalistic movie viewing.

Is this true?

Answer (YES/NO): NO